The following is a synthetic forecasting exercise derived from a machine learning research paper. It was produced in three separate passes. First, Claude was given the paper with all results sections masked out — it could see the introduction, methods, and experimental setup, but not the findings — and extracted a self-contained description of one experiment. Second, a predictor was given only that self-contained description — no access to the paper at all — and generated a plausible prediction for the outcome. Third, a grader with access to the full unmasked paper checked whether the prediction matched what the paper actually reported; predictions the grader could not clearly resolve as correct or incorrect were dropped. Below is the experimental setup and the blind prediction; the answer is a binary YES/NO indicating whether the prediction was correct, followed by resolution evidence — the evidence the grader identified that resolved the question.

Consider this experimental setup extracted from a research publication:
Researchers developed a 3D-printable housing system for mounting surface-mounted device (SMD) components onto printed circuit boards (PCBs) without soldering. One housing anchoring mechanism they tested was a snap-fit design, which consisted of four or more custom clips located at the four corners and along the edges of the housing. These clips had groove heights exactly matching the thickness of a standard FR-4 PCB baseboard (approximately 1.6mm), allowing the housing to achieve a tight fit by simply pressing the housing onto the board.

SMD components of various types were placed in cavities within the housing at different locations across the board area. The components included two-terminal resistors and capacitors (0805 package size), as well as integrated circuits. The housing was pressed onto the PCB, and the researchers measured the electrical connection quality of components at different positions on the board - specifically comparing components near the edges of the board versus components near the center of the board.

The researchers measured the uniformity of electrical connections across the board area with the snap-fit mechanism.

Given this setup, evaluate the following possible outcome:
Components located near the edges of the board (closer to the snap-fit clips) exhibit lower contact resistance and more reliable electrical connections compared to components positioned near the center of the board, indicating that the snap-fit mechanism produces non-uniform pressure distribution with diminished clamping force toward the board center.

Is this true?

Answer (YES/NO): YES